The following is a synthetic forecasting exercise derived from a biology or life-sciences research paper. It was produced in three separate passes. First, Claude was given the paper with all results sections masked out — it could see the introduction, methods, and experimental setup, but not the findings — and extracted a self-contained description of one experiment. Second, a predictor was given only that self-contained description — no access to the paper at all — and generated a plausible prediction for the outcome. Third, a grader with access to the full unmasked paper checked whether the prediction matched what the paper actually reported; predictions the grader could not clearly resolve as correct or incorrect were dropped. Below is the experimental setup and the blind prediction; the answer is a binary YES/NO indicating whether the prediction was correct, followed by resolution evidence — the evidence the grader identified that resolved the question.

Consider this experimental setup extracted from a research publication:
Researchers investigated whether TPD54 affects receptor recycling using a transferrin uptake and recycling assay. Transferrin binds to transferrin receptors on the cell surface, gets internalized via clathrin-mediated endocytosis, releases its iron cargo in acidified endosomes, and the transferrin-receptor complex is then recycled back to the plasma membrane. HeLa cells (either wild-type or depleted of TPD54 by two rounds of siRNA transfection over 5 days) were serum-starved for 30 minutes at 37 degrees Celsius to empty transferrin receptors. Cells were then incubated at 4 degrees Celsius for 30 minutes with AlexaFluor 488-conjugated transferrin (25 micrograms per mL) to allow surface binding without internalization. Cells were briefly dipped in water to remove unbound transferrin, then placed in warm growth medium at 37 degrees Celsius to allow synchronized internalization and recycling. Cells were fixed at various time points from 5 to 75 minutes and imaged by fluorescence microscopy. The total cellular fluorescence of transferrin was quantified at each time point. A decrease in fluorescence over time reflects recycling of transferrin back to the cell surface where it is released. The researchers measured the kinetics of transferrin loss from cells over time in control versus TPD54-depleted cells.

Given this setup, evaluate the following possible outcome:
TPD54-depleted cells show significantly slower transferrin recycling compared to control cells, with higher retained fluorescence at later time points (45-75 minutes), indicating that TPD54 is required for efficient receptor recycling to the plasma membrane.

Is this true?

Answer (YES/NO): YES